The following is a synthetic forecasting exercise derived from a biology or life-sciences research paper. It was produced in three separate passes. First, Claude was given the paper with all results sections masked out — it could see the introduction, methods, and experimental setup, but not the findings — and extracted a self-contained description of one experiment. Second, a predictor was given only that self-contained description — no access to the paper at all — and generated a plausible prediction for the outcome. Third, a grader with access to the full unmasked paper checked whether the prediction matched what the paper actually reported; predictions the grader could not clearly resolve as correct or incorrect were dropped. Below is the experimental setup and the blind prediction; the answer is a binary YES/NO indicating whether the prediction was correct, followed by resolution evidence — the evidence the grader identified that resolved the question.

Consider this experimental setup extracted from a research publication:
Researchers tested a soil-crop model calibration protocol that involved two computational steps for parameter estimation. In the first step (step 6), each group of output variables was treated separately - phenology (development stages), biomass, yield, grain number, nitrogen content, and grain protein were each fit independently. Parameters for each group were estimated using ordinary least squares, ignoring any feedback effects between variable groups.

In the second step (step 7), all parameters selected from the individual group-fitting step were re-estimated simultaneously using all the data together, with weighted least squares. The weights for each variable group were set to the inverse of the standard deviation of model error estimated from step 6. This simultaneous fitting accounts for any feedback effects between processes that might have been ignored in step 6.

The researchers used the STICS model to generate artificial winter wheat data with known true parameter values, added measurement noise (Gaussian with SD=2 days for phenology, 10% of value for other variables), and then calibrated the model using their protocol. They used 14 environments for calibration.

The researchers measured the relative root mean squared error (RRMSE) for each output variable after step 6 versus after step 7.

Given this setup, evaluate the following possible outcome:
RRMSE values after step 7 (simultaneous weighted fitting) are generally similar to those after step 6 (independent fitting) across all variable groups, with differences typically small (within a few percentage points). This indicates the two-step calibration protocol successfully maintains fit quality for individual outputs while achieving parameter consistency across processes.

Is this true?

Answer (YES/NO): YES